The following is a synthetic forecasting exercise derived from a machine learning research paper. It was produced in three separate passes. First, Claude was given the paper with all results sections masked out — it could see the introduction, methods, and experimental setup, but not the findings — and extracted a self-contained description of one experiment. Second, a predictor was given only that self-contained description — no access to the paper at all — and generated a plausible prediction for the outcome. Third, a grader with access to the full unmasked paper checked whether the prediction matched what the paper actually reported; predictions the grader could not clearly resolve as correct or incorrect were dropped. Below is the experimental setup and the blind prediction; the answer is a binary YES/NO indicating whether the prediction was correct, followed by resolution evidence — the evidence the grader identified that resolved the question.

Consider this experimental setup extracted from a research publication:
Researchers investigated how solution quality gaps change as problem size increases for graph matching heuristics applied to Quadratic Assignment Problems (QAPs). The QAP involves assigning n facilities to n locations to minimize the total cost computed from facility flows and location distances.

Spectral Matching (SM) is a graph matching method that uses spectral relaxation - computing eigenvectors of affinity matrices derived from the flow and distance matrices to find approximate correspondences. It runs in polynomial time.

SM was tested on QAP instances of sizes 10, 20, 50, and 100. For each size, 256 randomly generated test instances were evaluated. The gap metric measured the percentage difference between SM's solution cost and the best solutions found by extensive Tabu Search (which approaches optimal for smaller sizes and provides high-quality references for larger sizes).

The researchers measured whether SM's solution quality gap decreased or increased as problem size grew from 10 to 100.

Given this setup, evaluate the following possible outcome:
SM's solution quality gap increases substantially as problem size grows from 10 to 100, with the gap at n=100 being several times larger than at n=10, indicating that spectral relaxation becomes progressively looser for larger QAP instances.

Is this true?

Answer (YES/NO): NO